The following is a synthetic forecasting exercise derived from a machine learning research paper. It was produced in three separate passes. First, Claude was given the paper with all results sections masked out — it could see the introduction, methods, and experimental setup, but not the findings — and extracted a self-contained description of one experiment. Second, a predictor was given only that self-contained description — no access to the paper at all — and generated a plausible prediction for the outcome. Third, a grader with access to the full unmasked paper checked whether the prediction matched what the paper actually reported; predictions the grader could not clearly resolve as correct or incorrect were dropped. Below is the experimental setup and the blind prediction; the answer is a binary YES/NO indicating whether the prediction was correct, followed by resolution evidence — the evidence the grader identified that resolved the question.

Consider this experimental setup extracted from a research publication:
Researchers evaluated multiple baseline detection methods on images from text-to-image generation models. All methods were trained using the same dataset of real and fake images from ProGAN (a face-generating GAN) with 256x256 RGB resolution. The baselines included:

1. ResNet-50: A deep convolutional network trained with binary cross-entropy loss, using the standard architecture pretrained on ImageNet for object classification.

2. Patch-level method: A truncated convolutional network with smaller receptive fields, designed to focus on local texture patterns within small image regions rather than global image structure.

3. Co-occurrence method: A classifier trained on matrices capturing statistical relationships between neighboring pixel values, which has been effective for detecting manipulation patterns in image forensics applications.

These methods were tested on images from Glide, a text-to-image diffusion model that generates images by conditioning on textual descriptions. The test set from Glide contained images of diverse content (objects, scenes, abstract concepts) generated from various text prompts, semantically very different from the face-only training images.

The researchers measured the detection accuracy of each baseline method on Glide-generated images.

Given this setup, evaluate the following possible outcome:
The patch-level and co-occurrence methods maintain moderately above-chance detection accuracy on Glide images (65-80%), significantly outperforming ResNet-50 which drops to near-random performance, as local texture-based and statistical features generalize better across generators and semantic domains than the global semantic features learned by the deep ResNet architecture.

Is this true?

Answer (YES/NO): YES